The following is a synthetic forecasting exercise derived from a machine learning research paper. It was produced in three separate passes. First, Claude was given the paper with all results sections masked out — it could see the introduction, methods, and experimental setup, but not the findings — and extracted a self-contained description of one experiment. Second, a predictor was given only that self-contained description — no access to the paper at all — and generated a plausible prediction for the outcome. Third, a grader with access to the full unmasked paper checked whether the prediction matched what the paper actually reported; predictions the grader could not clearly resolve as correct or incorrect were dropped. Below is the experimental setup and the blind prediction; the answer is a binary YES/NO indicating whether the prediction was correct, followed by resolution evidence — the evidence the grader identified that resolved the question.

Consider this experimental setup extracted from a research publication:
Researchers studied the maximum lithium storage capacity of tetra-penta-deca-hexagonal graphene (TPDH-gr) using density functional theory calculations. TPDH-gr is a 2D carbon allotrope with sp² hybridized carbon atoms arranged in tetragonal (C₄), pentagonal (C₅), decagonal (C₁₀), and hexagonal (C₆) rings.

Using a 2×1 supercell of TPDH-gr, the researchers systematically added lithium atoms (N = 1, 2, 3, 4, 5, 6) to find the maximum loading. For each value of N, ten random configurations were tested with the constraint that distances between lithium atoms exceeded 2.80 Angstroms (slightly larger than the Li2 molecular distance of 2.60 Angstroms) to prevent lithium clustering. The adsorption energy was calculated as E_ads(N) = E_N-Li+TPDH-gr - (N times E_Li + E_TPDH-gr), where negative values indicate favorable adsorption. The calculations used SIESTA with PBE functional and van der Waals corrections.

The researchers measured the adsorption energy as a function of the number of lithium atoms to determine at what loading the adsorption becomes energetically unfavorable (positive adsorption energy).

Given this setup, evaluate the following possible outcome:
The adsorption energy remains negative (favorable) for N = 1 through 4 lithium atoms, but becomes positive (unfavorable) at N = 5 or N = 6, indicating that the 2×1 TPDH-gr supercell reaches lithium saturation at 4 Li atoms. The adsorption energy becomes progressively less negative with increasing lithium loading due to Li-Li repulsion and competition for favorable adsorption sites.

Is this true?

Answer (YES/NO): NO